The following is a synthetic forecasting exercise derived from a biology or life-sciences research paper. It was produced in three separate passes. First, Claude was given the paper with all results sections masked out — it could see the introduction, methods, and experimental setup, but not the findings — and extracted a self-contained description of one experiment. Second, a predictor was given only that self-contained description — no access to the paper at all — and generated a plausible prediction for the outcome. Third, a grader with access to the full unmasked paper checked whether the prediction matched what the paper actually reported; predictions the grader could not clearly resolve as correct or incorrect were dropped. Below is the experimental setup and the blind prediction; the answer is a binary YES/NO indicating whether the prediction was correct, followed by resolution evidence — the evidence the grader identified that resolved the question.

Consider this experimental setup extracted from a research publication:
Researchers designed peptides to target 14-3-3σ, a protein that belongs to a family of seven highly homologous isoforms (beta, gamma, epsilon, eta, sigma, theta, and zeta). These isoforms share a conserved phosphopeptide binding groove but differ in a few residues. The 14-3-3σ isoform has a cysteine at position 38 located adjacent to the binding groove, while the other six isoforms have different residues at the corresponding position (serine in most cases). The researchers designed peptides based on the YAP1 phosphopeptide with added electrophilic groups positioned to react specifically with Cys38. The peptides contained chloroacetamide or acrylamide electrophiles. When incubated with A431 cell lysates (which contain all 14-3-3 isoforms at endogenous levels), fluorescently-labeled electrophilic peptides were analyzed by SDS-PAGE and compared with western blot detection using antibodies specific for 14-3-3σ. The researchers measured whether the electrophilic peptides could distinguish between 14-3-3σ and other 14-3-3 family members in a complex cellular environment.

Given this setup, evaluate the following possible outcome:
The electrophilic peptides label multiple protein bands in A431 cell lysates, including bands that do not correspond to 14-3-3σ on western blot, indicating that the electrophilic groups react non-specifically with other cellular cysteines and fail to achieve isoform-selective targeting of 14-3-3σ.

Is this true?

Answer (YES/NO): NO